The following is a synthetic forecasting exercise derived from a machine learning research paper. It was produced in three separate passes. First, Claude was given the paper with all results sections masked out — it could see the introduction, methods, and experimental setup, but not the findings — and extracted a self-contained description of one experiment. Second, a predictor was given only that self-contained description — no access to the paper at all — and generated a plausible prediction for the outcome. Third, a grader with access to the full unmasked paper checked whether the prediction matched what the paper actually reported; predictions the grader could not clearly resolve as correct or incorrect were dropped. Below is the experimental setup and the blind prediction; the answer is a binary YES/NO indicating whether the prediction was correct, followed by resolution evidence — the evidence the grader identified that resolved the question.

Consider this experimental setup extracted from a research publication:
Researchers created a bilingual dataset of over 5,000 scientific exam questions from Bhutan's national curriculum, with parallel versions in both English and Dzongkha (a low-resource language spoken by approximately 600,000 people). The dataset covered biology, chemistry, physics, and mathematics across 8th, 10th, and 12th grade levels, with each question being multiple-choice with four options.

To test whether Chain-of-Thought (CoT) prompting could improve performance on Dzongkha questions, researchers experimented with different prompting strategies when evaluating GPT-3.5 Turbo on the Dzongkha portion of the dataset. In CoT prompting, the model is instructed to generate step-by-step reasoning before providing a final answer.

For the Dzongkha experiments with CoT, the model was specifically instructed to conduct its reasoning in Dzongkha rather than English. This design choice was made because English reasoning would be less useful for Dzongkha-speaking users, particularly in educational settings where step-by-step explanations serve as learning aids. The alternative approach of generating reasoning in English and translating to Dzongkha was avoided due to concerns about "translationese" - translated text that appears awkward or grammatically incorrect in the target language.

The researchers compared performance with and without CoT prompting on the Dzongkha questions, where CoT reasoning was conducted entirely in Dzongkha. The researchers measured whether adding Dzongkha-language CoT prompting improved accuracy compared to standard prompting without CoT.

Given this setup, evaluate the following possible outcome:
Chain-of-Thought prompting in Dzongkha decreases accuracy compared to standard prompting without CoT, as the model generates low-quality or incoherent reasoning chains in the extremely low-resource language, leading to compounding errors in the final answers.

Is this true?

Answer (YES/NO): NO